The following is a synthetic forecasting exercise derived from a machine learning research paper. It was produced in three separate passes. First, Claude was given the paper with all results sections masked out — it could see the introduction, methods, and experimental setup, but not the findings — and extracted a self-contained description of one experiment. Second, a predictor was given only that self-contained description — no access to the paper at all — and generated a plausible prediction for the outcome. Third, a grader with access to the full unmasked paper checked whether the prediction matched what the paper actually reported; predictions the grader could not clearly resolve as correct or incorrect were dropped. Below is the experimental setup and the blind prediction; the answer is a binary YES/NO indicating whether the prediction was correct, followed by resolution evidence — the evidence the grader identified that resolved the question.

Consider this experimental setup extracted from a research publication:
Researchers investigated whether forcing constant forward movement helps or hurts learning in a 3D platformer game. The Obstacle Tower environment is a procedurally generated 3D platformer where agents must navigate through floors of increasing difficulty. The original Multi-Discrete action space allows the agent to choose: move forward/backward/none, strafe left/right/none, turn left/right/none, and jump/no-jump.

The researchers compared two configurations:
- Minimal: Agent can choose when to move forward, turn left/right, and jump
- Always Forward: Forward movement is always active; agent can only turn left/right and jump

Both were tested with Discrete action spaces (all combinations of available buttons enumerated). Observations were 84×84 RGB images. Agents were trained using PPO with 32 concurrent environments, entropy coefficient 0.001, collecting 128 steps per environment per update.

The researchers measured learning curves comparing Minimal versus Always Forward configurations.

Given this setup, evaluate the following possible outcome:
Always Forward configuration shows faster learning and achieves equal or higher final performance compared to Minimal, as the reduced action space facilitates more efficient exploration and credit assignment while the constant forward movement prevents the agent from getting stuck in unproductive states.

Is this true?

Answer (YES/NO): NO